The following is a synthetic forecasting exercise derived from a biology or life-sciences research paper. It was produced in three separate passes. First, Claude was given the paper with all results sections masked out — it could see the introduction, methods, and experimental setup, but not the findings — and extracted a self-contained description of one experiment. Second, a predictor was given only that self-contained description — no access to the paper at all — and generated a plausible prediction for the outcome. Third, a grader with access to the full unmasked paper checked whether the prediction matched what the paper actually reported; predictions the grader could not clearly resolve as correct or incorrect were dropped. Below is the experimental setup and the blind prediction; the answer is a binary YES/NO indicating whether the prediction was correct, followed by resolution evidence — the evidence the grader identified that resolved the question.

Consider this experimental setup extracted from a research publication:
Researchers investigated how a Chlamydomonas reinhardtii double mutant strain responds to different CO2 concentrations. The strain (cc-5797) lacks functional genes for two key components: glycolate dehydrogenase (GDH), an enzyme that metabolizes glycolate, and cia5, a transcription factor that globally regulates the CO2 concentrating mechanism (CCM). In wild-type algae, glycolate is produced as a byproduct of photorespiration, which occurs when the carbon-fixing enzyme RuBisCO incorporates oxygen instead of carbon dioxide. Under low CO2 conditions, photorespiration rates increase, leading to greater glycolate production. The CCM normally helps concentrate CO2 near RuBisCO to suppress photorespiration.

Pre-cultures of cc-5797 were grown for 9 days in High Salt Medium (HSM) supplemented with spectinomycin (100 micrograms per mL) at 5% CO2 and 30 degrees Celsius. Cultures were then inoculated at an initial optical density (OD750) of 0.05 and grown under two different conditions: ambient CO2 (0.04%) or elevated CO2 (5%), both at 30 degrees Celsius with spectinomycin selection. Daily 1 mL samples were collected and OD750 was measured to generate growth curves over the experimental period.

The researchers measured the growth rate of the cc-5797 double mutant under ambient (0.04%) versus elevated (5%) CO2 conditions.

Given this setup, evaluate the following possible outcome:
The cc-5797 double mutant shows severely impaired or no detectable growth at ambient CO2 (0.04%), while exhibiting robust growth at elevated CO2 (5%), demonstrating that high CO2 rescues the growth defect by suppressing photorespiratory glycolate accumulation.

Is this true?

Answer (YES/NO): YES